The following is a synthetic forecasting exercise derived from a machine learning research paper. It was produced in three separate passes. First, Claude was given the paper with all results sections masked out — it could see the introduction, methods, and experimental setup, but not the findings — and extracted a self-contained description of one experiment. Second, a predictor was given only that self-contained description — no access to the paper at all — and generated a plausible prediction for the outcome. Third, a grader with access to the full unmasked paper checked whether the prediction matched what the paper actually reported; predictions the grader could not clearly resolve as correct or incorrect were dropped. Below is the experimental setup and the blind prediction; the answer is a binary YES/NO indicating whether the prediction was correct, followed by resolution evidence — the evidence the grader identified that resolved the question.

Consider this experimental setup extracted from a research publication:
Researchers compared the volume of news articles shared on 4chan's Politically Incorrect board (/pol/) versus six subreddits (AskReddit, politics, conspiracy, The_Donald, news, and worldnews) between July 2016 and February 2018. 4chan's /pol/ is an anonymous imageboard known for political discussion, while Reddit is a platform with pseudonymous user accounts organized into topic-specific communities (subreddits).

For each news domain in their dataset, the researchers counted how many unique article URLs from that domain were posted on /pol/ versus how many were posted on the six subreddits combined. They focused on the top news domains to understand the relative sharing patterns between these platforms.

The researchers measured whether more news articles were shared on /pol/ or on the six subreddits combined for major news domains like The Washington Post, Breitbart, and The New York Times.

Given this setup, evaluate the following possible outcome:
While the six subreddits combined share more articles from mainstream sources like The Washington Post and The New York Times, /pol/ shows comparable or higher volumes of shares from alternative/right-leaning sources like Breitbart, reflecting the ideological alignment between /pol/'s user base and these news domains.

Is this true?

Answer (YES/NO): NO